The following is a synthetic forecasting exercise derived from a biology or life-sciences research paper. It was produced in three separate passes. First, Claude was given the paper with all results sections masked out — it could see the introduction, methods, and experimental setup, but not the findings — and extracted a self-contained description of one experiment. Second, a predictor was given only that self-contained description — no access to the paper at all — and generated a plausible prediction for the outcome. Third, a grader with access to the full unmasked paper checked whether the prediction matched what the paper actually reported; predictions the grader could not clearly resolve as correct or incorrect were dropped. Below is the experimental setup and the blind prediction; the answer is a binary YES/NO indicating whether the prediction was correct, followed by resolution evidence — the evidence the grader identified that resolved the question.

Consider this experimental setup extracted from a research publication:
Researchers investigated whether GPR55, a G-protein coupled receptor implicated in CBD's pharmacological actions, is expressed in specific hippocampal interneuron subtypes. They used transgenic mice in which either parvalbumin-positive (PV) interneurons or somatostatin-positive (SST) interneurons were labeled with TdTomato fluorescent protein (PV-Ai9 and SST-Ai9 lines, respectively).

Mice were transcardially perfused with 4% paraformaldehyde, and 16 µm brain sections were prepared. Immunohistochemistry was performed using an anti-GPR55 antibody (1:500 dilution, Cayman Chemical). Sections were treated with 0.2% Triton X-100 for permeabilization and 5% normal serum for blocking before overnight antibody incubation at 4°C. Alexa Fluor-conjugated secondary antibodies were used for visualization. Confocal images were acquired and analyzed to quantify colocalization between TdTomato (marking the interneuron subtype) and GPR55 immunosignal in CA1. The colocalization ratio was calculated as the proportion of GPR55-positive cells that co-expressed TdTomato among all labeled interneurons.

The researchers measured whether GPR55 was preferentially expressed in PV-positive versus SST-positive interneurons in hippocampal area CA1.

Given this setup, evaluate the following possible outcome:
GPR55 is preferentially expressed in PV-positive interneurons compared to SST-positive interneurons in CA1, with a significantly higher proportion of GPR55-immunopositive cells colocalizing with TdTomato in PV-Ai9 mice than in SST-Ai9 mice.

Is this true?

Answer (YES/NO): YES